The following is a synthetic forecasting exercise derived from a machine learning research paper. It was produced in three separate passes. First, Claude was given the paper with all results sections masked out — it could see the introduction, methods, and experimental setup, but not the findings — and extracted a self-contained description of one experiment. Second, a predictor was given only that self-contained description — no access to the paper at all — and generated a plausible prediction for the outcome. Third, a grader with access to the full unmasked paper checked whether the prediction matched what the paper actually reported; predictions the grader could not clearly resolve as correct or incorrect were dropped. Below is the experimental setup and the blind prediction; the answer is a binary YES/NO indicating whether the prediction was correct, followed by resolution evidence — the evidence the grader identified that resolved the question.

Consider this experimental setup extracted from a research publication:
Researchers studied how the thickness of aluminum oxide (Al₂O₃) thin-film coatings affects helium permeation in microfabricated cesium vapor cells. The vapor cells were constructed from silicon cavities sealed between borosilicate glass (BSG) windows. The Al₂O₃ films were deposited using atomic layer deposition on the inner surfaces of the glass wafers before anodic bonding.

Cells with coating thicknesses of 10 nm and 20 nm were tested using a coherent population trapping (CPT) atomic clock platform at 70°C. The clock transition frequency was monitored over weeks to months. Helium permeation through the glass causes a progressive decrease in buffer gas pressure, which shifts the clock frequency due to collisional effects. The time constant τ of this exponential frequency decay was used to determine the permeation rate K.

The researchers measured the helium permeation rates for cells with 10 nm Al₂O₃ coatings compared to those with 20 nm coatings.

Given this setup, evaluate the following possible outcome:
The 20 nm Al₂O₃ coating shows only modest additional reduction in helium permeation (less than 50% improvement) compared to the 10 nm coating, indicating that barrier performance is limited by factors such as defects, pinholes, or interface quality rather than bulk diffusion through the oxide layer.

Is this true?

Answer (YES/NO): NO